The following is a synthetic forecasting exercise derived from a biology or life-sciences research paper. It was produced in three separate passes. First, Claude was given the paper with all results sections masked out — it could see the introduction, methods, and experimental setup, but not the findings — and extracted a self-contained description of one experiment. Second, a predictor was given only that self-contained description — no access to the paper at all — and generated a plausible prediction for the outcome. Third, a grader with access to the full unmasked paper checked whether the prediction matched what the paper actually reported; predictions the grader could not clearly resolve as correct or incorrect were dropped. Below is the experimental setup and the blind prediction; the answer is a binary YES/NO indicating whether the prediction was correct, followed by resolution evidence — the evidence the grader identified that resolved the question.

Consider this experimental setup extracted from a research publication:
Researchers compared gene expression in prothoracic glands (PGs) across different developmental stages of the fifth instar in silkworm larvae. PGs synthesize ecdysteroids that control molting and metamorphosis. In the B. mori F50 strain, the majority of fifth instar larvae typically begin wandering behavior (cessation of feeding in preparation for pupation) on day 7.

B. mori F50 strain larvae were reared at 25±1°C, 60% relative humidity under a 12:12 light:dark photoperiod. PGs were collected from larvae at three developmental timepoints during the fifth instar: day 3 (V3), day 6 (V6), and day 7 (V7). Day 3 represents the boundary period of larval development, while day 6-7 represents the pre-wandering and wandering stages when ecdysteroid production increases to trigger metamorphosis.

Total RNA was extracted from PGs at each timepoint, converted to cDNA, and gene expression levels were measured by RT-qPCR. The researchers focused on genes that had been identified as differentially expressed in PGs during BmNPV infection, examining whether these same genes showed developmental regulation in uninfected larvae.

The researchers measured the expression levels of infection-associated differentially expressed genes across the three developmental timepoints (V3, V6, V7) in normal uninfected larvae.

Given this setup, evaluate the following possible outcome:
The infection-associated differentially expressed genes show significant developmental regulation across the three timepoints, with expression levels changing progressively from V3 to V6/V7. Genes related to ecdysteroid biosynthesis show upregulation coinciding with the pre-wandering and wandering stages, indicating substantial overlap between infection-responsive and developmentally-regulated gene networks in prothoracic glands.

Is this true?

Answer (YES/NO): YES